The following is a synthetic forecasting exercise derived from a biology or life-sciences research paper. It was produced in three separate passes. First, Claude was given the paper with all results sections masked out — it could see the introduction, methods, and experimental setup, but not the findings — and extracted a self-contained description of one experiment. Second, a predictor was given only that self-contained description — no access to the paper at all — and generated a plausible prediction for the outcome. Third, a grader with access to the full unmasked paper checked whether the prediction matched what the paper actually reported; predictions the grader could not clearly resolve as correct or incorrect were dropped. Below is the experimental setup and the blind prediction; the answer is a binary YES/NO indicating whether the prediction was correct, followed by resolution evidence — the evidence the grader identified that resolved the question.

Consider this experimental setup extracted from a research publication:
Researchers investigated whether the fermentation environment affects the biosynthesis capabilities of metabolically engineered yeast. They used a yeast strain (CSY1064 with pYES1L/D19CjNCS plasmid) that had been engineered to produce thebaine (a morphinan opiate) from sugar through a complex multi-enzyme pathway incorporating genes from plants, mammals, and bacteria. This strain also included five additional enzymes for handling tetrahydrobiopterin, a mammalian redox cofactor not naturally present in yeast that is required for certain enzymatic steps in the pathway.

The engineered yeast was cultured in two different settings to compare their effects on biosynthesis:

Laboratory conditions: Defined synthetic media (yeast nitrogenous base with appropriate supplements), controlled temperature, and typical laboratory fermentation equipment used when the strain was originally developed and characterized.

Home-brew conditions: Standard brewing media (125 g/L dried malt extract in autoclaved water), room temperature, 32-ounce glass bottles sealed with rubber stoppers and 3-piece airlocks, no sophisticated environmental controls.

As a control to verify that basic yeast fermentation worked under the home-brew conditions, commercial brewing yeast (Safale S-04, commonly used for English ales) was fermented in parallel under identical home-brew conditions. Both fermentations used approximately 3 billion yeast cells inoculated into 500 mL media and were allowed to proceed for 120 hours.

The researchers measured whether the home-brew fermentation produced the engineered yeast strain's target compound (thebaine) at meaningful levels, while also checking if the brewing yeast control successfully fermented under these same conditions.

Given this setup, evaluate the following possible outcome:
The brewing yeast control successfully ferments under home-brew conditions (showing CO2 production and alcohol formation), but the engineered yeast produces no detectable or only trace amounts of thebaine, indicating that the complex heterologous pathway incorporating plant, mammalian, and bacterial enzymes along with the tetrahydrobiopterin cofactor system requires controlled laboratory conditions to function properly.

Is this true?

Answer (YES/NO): YES